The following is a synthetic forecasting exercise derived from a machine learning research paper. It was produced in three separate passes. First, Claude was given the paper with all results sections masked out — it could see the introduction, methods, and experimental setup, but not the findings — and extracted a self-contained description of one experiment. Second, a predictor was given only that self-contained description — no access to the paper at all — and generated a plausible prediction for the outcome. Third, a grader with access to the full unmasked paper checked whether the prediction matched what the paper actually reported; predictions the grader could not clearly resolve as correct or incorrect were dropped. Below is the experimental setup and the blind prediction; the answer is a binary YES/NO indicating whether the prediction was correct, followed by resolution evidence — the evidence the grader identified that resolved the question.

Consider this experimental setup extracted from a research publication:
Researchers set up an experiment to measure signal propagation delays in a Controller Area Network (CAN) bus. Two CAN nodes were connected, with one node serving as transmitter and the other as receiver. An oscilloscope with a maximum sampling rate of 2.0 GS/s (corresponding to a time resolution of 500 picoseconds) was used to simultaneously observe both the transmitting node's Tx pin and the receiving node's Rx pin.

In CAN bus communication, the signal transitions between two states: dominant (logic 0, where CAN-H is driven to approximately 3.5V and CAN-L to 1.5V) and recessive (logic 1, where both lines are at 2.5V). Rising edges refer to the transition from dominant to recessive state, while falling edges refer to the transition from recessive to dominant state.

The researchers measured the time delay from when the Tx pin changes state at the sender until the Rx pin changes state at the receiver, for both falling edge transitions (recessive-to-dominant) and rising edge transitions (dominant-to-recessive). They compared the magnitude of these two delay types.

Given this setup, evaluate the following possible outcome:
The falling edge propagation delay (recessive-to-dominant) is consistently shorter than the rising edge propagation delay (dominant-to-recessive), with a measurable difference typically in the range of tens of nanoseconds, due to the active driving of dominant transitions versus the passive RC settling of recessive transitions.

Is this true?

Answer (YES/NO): YES